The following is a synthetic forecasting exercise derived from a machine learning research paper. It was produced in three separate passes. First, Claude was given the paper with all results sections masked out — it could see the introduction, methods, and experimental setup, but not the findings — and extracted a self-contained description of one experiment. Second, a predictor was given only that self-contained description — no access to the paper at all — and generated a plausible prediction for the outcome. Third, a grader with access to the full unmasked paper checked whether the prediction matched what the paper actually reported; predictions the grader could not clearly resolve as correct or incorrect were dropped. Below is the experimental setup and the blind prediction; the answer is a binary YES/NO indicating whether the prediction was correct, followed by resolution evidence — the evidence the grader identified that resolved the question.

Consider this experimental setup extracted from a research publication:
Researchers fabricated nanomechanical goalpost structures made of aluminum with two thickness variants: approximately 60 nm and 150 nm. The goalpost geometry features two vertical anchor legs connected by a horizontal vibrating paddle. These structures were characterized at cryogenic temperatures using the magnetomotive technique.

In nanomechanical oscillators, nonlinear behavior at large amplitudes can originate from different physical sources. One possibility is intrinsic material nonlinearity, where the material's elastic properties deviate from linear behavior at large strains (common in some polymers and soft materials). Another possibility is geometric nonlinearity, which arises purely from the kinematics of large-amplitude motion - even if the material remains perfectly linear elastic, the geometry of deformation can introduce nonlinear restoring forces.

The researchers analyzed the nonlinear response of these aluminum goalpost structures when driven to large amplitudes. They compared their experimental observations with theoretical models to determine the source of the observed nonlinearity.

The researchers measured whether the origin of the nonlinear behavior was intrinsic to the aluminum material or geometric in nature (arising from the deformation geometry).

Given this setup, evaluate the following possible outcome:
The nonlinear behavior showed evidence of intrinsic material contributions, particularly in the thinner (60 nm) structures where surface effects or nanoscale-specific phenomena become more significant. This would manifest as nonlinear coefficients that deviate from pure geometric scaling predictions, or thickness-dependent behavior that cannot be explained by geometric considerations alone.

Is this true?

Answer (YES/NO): NO